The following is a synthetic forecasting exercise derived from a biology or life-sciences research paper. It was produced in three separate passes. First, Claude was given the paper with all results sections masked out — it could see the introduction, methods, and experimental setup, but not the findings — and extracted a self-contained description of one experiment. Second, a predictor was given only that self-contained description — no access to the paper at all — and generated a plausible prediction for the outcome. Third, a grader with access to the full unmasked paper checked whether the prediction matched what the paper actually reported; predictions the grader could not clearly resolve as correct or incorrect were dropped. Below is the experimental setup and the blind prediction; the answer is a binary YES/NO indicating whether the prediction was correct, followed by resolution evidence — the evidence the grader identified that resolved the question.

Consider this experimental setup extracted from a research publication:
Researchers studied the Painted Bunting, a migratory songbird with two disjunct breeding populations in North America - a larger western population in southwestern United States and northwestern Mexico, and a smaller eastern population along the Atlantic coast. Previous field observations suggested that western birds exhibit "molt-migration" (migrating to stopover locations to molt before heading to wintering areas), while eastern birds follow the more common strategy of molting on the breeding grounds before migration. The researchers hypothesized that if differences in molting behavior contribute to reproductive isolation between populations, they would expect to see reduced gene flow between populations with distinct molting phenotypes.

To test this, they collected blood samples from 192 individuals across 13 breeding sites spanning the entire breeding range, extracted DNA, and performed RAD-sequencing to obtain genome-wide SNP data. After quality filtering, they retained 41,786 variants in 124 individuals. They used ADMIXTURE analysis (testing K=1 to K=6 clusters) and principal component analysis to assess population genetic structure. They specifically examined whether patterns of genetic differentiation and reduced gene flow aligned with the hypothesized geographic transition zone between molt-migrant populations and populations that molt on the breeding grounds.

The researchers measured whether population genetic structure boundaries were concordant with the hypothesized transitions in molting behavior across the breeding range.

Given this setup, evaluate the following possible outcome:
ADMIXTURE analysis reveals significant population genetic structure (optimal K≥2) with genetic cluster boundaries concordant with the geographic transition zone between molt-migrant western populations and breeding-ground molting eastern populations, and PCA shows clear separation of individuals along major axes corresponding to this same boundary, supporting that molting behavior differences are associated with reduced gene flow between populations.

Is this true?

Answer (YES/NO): NO